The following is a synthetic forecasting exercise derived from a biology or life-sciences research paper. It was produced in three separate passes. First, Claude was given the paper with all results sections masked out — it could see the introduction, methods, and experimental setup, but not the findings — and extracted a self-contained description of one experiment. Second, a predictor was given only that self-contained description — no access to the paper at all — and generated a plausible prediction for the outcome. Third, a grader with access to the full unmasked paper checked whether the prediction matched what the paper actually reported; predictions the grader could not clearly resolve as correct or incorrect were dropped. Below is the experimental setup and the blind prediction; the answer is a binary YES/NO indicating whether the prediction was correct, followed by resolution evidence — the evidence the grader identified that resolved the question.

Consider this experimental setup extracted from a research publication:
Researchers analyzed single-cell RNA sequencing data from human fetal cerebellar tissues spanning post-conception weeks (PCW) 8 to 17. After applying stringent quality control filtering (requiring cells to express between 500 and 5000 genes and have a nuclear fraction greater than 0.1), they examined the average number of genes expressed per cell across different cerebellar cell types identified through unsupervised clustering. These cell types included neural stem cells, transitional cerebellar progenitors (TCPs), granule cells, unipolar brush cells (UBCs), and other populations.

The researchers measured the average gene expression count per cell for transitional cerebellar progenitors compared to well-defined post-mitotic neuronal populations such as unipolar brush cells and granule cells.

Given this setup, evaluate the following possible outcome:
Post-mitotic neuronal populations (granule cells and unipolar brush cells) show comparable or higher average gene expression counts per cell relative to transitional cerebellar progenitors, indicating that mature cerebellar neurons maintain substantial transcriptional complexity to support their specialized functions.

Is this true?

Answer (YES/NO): NO